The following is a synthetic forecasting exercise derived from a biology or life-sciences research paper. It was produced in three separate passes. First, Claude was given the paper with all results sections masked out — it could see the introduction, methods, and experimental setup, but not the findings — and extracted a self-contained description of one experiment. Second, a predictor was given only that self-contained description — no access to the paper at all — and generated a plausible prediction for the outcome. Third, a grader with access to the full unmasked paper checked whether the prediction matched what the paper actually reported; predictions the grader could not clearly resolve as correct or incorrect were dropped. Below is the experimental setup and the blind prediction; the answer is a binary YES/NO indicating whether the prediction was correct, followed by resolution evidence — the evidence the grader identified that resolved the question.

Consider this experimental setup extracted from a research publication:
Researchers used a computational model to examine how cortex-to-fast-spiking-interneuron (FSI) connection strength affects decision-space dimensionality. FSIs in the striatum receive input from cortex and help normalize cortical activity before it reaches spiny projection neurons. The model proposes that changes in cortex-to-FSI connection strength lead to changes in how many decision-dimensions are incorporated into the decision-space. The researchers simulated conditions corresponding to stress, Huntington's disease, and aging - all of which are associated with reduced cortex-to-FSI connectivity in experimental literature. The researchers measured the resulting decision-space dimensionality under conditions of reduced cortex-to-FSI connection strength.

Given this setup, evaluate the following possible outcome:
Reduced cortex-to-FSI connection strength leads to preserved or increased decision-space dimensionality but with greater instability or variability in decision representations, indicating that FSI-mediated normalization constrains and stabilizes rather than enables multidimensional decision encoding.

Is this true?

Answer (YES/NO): NO